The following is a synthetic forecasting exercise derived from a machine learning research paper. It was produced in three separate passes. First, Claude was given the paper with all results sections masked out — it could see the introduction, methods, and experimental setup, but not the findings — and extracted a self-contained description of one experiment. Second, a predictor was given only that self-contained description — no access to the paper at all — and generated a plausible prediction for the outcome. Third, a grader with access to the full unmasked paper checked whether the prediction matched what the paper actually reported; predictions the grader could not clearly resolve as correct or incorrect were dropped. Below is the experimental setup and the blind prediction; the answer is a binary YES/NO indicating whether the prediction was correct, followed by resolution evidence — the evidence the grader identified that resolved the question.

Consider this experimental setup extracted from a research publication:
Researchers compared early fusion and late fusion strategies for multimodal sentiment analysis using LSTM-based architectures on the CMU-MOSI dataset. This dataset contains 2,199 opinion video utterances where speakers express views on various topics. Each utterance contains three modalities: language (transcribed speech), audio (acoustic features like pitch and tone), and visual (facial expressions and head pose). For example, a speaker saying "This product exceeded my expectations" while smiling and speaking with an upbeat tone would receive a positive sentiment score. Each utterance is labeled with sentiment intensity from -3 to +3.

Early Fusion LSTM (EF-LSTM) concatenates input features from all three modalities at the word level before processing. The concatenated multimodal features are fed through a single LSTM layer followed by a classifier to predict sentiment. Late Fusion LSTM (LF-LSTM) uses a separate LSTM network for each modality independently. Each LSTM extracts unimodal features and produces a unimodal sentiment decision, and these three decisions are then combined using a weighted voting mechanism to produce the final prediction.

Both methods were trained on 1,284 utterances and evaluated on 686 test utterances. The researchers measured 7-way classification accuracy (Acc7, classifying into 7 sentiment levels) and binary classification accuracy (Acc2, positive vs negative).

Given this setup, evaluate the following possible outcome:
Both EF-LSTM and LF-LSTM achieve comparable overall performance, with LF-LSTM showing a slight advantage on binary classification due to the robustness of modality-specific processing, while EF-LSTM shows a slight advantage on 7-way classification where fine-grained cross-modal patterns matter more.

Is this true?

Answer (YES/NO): NO